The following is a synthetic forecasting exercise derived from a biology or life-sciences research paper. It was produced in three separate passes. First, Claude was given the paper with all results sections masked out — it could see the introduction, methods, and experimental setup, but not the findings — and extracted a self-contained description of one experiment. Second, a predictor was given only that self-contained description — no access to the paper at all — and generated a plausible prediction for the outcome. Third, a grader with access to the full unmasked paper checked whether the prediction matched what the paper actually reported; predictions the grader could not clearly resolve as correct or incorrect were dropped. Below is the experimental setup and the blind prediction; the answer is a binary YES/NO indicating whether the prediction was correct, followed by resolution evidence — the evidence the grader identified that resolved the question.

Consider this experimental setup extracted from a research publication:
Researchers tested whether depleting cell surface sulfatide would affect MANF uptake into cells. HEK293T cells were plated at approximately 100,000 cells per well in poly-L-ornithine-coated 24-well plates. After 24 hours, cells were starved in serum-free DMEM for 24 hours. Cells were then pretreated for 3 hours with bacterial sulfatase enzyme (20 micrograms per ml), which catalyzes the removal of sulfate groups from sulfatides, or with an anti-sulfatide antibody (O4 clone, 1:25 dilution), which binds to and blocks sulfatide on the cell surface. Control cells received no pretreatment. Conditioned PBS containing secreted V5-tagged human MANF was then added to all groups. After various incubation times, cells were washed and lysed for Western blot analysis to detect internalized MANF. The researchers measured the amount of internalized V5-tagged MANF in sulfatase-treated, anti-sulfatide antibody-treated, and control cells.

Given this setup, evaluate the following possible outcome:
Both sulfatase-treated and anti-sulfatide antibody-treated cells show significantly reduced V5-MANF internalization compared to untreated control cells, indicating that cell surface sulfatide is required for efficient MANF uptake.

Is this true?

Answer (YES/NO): YES